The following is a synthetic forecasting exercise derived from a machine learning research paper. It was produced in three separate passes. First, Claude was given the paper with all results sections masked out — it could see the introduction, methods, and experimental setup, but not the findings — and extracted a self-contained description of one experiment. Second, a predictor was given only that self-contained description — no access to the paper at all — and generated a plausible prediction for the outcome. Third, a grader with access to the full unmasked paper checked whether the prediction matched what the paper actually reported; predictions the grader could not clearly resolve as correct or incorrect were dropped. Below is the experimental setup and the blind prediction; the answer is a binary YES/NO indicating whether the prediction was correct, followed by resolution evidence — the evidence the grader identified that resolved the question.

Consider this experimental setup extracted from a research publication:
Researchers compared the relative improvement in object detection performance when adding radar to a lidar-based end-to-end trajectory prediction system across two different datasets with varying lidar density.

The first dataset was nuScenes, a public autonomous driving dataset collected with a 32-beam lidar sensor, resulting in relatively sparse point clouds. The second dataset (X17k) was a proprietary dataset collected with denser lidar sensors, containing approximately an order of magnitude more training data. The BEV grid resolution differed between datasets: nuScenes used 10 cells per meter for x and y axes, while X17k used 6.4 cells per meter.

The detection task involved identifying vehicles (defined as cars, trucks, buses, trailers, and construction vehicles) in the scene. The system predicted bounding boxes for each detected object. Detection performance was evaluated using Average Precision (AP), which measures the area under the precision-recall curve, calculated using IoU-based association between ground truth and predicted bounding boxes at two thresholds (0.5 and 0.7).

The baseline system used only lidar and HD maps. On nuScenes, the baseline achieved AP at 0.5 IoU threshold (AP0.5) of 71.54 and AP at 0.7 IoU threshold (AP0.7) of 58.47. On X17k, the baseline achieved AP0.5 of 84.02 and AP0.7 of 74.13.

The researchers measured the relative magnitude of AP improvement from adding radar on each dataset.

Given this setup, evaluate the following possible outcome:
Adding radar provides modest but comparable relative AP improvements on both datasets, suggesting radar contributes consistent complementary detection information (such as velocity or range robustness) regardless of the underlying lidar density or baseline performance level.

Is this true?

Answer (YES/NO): NO